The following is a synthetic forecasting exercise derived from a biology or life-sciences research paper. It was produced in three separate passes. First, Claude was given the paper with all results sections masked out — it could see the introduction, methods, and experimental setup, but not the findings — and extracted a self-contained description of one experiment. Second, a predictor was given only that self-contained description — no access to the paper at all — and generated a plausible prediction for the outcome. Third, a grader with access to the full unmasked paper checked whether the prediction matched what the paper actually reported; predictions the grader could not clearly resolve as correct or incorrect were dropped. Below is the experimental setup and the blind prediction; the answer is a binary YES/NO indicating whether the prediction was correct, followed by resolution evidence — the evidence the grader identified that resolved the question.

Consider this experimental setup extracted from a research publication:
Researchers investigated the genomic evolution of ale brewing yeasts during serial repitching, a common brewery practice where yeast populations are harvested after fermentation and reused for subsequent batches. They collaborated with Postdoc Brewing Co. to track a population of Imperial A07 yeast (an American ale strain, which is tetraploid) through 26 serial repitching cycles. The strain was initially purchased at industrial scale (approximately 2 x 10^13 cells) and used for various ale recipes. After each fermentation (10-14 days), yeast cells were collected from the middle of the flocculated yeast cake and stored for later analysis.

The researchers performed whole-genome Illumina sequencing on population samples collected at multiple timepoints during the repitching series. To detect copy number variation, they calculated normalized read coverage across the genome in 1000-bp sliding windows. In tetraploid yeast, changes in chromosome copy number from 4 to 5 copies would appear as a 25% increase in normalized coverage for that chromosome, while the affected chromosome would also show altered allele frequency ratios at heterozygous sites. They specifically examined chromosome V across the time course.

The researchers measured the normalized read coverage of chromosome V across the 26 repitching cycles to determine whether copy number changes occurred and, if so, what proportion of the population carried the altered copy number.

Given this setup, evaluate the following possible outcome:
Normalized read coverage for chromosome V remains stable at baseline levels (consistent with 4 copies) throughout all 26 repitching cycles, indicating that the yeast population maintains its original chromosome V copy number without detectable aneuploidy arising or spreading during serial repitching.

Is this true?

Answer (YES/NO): NO